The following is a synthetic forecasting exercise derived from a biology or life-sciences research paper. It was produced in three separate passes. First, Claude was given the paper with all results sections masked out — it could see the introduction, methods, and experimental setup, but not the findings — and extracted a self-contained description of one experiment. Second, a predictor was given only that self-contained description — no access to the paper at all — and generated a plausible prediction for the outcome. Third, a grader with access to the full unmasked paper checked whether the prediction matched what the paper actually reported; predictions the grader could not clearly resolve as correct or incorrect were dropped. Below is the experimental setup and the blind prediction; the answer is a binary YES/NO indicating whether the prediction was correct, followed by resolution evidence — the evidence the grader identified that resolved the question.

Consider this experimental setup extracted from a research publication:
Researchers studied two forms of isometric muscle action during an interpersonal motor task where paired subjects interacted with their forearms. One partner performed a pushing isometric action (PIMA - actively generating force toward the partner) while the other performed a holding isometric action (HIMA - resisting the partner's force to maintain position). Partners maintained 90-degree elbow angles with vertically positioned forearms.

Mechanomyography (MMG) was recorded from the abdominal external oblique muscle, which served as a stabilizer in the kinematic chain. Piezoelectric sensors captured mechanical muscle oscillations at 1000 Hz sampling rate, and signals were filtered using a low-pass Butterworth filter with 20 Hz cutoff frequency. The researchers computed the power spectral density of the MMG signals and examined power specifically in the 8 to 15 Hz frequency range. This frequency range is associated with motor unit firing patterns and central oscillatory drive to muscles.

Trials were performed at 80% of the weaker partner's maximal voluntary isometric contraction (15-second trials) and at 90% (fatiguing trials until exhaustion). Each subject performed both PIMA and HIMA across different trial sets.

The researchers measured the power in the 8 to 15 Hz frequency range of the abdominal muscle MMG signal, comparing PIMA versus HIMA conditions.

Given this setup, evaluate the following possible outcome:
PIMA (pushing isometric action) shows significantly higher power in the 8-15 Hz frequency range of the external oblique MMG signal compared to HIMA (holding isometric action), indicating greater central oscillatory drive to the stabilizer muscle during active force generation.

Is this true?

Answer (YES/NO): YES